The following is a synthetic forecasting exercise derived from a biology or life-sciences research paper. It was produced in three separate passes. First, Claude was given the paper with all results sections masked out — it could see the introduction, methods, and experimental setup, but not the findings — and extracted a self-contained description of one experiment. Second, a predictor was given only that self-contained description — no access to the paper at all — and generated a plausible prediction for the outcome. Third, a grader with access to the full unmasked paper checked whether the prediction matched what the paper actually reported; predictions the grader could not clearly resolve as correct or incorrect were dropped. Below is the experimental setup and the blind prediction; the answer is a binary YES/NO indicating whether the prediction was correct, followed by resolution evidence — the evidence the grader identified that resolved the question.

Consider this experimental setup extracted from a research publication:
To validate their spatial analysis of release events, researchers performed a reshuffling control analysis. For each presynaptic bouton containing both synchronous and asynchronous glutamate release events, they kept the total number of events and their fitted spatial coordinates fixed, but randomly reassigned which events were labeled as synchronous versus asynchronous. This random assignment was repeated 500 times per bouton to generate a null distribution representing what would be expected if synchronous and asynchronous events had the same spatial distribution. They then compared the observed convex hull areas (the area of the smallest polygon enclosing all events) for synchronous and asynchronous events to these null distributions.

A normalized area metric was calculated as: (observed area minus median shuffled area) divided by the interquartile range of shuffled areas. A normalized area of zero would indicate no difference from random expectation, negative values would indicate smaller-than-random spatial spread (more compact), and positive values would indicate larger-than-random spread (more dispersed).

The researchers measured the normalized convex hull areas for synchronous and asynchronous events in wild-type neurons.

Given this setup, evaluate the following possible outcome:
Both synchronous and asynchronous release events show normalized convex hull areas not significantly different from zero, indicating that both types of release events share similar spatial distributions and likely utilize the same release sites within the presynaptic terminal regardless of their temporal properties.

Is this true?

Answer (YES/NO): NO